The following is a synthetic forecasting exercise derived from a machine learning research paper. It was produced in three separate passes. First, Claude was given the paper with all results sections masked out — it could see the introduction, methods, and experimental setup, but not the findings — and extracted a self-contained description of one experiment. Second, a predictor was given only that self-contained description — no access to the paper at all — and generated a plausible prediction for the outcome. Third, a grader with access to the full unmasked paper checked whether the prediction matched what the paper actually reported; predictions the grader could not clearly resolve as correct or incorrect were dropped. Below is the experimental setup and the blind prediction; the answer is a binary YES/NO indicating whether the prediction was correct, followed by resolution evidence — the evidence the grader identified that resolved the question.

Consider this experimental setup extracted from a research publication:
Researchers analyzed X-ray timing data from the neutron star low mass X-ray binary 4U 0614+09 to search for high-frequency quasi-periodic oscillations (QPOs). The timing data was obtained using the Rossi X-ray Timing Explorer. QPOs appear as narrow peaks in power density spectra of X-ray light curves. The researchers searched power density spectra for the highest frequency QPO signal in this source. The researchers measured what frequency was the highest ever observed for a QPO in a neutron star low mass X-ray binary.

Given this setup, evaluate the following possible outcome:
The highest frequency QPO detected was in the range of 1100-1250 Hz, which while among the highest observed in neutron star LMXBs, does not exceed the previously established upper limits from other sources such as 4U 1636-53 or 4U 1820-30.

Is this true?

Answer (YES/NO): NO